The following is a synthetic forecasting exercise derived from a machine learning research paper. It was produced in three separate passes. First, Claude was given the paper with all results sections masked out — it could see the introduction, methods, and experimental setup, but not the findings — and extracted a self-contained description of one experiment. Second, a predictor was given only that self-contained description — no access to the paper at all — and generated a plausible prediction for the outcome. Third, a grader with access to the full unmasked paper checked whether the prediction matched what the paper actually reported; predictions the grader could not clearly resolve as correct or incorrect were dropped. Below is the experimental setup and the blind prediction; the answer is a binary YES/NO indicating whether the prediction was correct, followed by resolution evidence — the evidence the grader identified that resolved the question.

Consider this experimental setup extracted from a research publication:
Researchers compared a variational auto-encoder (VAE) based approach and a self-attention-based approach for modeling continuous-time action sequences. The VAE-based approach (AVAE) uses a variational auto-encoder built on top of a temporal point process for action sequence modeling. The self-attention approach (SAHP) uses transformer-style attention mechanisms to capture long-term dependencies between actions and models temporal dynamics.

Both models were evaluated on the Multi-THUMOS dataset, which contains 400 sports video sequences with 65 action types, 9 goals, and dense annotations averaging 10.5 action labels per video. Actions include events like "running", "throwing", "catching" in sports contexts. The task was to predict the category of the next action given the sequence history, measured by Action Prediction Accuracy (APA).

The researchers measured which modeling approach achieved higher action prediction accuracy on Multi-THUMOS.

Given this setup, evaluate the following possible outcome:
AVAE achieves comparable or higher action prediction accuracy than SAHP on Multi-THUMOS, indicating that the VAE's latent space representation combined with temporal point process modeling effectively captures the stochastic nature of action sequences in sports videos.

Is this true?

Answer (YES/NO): NO